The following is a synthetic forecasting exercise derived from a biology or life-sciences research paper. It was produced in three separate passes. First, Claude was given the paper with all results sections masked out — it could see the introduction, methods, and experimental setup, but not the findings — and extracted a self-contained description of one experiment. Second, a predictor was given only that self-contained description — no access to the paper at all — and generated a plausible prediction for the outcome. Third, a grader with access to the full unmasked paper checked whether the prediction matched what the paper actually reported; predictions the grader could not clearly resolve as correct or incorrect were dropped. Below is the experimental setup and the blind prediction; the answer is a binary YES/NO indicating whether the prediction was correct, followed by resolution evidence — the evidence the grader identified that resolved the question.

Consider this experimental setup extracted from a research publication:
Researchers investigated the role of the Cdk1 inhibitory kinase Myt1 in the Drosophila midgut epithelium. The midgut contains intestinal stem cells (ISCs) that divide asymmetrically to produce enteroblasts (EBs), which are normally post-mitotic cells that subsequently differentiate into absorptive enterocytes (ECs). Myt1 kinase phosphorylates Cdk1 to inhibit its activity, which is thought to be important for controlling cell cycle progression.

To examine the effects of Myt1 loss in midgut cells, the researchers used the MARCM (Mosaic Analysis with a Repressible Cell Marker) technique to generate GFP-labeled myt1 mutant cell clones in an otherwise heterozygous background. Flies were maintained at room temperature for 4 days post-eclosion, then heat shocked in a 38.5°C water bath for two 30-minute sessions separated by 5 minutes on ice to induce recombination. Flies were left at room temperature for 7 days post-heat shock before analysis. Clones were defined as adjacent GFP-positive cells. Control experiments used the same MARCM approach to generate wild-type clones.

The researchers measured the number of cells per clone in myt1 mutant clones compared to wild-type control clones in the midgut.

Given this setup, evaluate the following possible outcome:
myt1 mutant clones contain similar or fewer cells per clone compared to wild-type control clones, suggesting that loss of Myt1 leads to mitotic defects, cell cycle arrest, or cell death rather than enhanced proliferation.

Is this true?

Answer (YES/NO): NO